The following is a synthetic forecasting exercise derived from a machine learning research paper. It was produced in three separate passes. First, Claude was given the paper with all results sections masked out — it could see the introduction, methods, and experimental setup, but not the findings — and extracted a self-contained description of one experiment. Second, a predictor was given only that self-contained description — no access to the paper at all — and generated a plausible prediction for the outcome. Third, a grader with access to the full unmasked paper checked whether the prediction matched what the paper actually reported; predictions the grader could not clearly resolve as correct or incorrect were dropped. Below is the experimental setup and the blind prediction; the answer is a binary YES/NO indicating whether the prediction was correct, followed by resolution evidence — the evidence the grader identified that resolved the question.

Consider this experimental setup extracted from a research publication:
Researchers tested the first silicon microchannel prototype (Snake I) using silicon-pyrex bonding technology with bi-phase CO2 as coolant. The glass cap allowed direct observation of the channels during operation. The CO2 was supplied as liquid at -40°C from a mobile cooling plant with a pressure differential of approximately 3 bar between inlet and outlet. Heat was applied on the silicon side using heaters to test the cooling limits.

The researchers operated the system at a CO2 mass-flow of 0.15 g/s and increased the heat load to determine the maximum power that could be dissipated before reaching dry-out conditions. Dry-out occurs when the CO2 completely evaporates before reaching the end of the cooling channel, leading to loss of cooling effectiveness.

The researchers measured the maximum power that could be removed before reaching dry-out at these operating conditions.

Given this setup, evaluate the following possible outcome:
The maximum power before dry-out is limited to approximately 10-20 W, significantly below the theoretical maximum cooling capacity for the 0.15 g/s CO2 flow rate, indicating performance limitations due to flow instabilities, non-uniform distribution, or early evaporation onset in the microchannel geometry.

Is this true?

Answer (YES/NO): NO